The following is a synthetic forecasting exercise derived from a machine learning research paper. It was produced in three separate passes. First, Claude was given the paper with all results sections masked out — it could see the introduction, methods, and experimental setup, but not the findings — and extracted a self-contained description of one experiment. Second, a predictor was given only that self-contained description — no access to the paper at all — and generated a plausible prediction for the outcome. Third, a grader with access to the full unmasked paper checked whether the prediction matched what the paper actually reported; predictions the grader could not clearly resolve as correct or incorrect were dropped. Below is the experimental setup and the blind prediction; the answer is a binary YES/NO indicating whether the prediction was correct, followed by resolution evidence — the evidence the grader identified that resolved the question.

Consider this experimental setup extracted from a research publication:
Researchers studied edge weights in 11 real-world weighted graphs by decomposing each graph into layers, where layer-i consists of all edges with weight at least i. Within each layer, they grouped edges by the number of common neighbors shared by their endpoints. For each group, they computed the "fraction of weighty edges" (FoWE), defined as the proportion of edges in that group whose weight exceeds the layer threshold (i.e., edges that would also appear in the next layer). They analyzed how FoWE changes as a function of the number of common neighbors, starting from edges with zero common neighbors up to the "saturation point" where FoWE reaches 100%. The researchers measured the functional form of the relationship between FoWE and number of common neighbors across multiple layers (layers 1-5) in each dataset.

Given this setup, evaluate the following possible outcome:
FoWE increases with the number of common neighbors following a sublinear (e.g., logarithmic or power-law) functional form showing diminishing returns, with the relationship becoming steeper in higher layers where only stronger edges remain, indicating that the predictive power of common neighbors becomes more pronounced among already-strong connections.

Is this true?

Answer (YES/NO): NO